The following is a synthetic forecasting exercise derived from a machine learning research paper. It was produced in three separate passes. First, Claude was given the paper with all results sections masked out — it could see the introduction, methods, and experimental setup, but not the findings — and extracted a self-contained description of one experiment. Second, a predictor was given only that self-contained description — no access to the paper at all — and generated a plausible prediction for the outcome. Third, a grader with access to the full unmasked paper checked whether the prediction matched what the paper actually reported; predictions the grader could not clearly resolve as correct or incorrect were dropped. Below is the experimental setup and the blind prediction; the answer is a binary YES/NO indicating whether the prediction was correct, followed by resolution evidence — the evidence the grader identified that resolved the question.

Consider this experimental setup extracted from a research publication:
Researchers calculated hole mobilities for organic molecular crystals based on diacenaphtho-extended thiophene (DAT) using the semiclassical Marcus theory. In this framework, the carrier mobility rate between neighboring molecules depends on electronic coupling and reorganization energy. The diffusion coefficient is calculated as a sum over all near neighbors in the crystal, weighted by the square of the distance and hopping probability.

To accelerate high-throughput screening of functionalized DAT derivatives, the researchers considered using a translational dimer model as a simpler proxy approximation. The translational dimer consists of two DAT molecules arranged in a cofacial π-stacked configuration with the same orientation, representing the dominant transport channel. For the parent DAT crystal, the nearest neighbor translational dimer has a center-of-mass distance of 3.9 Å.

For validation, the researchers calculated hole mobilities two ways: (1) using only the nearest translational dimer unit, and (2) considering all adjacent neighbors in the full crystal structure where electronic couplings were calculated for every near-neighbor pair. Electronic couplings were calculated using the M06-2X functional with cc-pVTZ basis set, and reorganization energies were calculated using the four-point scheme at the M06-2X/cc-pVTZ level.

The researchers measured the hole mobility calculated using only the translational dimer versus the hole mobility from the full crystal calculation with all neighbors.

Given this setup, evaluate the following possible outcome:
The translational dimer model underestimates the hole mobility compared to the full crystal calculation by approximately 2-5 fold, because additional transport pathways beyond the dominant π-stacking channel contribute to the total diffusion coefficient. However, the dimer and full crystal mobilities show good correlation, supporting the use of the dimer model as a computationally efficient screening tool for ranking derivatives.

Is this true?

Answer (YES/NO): NO